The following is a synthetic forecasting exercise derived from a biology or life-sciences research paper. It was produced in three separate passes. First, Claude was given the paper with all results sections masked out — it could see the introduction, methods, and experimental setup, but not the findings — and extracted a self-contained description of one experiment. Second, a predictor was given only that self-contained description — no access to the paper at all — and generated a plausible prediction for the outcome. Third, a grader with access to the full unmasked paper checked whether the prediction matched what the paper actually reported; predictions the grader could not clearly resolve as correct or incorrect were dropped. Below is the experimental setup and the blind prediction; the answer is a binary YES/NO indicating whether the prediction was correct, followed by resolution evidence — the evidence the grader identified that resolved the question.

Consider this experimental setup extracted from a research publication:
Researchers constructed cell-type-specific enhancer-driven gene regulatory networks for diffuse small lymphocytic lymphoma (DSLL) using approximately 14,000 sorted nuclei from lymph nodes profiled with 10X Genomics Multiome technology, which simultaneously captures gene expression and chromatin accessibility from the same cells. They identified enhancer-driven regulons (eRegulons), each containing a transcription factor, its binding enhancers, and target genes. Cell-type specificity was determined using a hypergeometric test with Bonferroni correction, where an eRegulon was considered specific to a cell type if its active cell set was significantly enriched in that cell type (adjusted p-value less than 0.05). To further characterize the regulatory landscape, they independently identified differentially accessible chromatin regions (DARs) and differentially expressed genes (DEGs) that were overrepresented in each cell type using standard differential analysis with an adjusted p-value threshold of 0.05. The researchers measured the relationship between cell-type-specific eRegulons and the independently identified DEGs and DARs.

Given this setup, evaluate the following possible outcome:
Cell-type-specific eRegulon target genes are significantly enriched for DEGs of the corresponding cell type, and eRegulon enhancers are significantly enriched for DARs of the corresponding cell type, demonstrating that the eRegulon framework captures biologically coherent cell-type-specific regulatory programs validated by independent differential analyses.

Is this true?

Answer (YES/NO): NO